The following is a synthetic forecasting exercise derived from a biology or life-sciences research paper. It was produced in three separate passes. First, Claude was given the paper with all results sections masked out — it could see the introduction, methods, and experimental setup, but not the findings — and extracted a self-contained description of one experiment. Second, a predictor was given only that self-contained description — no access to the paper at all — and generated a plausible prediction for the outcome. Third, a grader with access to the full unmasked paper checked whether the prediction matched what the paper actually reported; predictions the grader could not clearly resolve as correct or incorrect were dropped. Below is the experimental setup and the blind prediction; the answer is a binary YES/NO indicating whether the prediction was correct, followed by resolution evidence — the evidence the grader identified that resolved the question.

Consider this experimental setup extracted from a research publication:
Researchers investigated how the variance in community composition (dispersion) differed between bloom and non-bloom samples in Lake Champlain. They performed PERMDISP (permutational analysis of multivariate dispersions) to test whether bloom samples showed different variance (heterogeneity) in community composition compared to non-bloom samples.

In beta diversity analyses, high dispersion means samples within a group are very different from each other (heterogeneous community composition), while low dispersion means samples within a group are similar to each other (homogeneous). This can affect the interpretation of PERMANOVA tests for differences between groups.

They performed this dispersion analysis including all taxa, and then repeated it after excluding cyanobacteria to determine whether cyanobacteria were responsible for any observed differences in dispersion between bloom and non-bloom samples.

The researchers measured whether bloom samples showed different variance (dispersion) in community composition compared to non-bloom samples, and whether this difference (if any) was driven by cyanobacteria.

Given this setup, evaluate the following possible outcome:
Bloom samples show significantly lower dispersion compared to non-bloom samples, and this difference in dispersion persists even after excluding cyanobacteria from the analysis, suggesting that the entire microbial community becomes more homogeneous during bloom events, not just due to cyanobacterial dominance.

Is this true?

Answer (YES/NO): NO